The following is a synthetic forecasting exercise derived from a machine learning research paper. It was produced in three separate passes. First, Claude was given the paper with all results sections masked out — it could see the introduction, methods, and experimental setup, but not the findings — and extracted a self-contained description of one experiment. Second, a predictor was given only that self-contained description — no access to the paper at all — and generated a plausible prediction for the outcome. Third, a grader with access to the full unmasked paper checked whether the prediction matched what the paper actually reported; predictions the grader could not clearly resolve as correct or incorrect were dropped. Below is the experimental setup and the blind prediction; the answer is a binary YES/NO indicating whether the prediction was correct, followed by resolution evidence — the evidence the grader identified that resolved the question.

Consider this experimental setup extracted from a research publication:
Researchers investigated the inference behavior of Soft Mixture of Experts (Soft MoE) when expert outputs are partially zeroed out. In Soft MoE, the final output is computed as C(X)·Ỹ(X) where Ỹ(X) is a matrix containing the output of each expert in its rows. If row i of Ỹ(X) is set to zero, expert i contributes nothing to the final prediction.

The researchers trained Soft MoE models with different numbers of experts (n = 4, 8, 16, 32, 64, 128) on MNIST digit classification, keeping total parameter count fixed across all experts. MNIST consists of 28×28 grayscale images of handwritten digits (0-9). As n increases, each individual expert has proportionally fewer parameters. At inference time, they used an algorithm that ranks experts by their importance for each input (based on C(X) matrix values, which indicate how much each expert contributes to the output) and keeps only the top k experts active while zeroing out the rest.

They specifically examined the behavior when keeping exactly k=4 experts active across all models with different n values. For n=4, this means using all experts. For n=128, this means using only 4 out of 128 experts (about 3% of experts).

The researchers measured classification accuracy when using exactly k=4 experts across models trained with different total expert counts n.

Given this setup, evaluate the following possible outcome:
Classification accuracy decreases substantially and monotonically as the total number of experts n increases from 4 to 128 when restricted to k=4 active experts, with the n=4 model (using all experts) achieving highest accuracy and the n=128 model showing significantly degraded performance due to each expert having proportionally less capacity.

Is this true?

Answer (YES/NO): NO